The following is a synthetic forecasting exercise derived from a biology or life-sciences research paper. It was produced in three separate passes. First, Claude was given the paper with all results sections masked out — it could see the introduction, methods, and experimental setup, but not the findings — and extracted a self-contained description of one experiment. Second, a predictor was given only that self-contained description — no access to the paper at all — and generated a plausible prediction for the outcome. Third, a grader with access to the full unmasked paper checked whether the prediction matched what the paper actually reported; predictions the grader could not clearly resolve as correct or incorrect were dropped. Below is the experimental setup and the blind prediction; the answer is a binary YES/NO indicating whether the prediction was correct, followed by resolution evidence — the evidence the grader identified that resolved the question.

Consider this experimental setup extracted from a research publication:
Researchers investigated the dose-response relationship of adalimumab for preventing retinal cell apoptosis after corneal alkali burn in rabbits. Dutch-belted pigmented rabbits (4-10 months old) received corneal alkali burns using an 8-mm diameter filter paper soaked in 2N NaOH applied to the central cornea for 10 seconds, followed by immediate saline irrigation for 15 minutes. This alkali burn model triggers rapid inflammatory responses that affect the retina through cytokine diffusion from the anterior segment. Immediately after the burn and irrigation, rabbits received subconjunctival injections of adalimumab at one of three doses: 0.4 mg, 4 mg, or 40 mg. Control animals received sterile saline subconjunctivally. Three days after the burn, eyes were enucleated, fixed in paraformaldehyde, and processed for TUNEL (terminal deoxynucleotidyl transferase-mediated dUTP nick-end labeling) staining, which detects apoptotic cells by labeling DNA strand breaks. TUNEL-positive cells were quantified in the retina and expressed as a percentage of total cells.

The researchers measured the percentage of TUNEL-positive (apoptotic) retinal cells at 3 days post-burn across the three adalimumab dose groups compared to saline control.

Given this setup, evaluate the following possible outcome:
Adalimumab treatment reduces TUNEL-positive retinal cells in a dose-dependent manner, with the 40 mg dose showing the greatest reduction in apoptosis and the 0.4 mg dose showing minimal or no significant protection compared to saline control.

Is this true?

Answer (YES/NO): NO